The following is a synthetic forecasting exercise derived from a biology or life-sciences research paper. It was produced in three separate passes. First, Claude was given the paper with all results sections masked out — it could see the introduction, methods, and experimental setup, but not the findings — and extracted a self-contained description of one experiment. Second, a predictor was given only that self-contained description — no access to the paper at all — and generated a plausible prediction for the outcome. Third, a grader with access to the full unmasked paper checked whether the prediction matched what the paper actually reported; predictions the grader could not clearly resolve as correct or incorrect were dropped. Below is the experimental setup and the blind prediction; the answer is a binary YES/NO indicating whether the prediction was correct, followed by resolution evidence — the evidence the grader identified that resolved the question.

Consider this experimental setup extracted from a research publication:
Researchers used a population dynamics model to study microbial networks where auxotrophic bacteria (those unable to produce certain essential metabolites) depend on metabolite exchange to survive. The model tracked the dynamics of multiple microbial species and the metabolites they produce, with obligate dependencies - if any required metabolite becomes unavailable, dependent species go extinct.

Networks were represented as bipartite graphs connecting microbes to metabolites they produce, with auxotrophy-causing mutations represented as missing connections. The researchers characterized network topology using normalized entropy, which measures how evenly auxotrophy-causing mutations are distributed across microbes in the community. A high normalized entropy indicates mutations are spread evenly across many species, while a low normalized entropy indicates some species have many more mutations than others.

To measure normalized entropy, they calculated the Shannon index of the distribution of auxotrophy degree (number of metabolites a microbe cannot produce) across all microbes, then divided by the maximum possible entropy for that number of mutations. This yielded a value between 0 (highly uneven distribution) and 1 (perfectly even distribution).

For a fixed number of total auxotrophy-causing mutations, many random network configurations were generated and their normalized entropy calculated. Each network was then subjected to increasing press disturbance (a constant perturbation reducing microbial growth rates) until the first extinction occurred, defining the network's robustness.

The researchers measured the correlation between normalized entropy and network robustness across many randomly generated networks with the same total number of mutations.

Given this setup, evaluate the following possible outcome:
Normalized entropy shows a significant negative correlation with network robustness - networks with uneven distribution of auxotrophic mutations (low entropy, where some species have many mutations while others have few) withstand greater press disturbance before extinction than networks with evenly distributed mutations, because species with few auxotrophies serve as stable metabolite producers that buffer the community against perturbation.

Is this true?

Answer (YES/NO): NO